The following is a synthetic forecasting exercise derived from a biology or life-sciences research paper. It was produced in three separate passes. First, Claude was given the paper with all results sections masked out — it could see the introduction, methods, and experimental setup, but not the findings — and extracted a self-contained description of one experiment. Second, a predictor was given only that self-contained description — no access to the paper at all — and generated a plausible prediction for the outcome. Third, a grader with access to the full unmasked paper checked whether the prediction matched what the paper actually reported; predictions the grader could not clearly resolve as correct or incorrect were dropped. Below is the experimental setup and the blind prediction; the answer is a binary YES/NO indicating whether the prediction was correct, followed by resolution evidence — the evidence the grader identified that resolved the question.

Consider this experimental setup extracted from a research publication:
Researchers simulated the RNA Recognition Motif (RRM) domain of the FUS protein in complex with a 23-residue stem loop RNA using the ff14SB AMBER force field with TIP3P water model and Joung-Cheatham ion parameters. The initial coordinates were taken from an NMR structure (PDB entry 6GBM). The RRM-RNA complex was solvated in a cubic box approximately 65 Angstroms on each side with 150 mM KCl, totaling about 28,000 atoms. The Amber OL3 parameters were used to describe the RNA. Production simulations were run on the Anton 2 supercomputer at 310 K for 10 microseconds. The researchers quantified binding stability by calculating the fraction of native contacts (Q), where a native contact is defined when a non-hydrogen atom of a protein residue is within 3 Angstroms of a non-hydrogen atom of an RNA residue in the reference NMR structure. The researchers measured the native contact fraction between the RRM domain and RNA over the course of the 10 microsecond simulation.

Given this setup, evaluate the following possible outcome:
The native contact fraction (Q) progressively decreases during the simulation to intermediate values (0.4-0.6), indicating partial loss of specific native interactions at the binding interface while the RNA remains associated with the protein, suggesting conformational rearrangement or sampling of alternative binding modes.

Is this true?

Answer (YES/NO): NO